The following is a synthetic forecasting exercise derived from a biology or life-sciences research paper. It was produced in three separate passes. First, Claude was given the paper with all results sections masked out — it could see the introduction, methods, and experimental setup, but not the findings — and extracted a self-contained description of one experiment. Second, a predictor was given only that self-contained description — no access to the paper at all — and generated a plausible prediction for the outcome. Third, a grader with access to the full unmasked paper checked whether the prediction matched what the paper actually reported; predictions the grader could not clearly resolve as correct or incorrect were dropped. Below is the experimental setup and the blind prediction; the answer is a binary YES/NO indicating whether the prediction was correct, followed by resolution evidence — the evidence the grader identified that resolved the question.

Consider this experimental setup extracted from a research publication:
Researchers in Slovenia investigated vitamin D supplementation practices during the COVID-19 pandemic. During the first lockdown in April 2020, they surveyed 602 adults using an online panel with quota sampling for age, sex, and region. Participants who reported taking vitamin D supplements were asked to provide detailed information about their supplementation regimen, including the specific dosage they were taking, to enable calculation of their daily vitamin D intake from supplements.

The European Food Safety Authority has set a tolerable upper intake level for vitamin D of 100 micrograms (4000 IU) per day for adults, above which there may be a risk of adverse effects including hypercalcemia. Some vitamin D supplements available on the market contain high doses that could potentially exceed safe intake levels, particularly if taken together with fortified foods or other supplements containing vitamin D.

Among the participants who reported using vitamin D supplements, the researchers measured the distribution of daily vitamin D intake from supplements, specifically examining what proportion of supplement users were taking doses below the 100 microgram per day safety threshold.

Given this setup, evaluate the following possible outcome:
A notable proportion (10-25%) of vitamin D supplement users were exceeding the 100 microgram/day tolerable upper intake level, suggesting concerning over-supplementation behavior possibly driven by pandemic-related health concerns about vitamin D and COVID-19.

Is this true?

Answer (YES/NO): NO